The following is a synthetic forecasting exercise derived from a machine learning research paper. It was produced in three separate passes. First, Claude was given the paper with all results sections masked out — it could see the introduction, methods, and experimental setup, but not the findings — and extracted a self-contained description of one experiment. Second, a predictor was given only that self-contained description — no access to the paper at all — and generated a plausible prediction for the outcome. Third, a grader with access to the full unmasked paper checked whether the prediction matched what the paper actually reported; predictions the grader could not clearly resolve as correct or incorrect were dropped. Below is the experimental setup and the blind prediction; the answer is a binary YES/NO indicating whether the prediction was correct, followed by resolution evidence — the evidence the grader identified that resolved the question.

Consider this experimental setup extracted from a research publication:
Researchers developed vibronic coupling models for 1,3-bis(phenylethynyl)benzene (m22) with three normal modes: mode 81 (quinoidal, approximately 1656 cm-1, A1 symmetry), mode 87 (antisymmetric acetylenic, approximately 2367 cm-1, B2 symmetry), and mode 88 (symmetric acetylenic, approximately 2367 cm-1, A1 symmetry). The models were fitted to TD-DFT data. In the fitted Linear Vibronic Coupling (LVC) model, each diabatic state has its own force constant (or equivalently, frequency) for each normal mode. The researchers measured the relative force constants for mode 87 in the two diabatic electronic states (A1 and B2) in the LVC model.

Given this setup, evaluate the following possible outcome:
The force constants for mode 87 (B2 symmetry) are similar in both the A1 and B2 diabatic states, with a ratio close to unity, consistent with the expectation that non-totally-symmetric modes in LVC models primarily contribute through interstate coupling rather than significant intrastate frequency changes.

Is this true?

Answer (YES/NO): YES